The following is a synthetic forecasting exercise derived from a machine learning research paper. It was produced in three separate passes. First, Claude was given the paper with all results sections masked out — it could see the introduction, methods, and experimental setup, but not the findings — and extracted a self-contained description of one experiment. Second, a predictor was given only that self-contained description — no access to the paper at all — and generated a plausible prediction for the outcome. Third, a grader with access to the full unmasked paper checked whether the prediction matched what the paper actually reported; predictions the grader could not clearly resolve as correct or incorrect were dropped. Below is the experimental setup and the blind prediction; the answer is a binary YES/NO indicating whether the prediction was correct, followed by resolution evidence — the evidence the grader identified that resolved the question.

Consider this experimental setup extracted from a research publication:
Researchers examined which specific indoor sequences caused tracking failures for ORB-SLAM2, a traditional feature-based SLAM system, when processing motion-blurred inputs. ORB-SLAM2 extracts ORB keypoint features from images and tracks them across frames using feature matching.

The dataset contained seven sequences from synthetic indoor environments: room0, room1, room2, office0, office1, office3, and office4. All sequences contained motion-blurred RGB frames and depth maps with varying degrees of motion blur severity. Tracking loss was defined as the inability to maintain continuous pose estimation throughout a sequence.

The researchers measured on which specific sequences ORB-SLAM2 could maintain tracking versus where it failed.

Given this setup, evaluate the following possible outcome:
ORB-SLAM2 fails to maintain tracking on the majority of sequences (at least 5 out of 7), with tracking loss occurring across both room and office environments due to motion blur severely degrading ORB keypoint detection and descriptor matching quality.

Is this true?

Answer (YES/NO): YES